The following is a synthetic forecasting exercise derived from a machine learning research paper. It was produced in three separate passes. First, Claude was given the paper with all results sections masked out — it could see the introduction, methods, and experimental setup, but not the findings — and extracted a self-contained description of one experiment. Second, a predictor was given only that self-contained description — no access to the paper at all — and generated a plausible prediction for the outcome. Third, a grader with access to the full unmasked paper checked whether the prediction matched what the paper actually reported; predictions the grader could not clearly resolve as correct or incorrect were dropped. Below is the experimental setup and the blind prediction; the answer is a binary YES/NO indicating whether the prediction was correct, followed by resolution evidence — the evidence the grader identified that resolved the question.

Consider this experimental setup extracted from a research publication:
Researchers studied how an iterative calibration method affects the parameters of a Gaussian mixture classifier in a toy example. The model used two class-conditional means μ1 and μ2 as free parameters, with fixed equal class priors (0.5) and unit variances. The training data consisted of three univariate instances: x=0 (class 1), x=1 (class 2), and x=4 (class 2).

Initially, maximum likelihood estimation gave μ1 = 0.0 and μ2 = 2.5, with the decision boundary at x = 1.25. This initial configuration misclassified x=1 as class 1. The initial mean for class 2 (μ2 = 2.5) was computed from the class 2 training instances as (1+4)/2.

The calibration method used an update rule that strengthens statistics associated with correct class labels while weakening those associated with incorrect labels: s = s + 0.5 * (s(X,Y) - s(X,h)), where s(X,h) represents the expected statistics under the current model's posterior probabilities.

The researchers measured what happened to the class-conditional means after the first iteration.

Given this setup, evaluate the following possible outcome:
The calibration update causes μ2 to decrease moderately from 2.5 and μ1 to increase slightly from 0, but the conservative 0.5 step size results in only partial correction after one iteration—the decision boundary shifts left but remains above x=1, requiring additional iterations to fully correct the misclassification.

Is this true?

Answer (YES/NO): NO